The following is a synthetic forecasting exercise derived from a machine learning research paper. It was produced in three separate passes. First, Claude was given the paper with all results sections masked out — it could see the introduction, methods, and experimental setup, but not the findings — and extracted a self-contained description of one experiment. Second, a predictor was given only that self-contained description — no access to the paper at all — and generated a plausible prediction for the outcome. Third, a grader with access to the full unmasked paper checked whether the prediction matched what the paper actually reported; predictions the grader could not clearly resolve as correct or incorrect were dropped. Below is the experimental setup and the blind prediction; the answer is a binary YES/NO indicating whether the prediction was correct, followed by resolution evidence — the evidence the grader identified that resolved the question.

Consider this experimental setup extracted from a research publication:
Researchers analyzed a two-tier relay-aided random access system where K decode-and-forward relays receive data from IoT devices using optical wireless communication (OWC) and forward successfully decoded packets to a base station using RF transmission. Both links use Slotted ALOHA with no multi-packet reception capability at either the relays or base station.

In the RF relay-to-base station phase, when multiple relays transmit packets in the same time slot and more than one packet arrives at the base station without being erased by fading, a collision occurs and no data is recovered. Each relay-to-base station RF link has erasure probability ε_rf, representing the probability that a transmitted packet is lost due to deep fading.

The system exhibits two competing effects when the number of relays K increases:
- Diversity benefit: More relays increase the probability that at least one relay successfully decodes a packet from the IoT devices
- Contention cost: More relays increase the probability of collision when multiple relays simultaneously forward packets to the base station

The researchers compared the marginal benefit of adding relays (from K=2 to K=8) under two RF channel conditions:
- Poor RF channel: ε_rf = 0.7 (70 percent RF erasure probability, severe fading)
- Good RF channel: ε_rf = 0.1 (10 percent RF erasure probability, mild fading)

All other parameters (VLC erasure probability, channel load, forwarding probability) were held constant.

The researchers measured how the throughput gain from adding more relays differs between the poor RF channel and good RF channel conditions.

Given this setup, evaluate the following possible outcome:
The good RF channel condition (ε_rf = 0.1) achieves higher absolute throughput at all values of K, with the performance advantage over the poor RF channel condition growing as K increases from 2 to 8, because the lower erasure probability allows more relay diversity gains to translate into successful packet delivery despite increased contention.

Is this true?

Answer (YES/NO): NO